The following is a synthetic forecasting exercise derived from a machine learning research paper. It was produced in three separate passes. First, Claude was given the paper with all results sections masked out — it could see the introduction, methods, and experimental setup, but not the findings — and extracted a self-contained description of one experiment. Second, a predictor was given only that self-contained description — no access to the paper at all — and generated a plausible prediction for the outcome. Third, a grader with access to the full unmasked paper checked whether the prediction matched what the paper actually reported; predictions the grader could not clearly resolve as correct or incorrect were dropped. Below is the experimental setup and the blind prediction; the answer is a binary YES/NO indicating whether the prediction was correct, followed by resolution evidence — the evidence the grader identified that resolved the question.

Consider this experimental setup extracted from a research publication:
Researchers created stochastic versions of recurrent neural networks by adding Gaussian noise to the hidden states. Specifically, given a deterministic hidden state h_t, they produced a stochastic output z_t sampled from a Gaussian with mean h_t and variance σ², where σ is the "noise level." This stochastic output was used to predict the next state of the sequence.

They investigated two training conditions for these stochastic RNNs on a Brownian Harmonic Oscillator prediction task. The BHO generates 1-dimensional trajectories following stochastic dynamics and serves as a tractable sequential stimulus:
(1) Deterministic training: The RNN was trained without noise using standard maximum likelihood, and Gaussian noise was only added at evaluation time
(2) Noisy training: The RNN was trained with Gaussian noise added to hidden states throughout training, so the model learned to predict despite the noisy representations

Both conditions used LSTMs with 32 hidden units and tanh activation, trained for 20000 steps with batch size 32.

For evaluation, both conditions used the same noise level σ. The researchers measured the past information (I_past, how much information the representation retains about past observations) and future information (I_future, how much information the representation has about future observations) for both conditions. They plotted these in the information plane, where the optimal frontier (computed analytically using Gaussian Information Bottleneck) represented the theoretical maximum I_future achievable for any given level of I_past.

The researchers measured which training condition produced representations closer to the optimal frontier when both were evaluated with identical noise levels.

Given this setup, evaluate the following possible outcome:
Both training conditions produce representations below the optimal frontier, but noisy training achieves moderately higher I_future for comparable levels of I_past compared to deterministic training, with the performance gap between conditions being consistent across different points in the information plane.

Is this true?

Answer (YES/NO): NO